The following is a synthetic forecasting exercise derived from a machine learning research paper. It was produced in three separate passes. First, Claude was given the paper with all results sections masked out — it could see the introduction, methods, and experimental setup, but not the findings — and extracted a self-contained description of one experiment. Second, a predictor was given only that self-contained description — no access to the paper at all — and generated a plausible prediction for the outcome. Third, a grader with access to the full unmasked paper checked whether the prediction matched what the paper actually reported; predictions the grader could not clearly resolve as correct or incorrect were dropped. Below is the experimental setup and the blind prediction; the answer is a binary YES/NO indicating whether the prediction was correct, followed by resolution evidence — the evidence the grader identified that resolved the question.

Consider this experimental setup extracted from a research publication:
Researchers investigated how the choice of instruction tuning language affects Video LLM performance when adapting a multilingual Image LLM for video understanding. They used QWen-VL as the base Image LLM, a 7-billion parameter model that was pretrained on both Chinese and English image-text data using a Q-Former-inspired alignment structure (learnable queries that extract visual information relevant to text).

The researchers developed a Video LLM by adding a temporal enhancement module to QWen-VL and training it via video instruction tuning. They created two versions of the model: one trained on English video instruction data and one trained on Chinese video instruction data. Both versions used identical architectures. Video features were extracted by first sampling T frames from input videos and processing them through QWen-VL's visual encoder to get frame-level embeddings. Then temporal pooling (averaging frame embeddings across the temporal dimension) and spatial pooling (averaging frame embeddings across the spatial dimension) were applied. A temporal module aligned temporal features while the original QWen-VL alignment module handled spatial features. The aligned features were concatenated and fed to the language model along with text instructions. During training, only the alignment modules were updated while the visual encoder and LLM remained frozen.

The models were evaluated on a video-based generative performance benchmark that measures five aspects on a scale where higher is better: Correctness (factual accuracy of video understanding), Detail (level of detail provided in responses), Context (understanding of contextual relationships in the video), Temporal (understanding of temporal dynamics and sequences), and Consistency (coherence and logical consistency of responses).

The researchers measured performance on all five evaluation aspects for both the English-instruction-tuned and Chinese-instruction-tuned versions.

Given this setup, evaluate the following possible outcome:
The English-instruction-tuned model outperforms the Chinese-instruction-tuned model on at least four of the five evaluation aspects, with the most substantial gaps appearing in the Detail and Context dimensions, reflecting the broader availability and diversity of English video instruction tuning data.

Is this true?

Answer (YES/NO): NO